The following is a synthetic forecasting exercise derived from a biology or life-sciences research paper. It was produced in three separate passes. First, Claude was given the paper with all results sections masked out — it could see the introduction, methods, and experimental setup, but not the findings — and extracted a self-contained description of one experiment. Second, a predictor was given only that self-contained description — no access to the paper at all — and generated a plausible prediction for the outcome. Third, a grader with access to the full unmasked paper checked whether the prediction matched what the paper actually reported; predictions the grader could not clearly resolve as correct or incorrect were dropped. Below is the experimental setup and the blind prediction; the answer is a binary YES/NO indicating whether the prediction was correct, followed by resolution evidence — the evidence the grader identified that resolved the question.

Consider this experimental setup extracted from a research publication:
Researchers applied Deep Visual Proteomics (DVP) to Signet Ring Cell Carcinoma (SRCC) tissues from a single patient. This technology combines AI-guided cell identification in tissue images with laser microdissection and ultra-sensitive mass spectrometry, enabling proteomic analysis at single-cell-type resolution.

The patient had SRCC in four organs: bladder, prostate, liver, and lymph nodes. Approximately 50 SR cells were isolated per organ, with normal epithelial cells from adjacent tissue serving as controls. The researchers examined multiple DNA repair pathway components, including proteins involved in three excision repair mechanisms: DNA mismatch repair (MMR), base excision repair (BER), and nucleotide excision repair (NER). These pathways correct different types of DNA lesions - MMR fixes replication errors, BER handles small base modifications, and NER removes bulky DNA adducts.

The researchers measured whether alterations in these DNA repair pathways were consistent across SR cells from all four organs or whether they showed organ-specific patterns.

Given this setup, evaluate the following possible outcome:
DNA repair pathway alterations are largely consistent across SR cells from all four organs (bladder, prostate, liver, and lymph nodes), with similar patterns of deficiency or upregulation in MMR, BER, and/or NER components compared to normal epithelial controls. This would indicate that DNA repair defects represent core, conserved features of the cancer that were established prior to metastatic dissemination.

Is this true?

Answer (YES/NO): YES